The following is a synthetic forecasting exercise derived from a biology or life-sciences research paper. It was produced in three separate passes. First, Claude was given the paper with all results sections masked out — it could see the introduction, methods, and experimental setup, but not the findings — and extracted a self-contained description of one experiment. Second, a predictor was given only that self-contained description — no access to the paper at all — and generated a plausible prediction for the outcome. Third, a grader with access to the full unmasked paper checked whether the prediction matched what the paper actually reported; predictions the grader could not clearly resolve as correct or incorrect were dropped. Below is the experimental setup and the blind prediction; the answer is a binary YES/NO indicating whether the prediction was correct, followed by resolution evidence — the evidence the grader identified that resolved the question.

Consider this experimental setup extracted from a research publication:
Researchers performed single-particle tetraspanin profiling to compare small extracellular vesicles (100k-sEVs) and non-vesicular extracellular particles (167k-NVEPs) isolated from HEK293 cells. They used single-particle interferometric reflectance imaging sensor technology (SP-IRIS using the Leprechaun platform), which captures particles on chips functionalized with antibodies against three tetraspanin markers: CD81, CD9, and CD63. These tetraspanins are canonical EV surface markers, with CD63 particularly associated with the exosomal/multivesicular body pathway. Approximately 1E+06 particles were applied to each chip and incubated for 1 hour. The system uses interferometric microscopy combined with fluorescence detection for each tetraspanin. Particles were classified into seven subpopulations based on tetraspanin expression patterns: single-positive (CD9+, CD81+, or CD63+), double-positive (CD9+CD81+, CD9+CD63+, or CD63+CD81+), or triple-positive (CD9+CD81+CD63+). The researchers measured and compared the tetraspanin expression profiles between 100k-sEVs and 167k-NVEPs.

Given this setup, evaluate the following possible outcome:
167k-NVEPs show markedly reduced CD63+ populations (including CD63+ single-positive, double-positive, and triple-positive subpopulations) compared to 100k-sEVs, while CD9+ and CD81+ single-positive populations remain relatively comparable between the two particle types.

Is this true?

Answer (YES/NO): NO